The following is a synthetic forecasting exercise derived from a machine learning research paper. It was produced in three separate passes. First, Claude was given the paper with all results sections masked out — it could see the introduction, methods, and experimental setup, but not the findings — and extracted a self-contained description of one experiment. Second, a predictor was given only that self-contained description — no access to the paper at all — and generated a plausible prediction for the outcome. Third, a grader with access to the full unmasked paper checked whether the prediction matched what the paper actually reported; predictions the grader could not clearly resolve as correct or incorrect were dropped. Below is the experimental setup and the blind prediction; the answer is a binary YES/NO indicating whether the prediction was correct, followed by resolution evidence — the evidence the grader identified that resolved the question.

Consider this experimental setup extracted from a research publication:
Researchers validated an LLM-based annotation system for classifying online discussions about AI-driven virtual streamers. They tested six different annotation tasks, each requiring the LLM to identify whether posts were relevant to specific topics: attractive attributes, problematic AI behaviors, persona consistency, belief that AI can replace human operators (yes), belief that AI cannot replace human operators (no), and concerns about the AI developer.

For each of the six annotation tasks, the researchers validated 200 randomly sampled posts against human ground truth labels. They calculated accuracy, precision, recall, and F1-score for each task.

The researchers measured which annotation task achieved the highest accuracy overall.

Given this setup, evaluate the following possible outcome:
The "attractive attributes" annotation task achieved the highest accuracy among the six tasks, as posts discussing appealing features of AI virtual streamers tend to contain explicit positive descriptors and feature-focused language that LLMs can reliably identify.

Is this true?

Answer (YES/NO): NO